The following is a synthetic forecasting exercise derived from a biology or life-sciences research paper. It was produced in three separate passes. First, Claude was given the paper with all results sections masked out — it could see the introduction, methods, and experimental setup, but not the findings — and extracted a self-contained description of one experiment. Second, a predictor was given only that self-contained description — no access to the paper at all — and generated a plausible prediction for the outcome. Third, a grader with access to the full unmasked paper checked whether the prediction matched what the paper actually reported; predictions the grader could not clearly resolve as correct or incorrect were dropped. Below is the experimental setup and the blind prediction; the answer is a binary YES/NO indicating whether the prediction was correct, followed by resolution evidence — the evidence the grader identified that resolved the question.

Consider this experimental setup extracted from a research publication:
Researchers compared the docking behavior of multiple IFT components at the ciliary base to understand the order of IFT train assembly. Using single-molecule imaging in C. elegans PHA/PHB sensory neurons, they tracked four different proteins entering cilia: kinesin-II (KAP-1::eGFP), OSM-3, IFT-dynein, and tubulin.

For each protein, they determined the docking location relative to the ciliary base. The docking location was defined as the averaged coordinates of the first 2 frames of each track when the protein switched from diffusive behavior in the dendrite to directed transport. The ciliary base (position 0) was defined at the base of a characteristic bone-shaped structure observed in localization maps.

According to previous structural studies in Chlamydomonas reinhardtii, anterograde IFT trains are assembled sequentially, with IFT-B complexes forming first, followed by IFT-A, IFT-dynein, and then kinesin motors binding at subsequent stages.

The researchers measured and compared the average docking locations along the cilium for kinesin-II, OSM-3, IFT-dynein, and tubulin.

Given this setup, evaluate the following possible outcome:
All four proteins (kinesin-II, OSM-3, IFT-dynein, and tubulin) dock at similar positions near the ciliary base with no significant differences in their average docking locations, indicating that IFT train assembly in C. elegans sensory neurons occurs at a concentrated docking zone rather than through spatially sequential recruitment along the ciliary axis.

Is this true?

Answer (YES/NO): NO